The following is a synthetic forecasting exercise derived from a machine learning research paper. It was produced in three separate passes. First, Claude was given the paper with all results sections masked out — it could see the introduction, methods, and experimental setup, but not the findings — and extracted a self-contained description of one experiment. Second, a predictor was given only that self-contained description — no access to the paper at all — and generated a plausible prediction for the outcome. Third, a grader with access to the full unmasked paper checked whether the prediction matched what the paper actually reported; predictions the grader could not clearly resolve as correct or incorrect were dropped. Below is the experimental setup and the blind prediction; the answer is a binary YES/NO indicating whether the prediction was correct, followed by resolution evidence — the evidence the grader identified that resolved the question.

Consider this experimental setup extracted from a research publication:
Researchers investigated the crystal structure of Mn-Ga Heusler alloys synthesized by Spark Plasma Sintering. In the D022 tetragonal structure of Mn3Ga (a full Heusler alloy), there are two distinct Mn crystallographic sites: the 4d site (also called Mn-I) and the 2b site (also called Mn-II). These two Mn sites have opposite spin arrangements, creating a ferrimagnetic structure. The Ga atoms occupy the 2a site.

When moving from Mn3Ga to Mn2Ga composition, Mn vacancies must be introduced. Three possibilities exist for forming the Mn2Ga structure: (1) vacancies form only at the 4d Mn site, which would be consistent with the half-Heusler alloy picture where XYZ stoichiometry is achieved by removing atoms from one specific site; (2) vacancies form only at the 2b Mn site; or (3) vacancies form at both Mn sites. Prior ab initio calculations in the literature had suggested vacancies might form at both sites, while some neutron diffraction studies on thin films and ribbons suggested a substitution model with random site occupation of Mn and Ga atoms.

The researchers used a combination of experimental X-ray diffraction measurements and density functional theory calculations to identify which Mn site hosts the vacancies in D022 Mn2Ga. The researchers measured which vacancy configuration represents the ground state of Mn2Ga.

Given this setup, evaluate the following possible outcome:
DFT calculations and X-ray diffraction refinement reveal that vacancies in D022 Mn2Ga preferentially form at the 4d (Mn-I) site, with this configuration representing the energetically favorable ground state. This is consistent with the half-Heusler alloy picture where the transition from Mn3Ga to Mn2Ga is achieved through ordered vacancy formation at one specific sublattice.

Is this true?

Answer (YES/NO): YES